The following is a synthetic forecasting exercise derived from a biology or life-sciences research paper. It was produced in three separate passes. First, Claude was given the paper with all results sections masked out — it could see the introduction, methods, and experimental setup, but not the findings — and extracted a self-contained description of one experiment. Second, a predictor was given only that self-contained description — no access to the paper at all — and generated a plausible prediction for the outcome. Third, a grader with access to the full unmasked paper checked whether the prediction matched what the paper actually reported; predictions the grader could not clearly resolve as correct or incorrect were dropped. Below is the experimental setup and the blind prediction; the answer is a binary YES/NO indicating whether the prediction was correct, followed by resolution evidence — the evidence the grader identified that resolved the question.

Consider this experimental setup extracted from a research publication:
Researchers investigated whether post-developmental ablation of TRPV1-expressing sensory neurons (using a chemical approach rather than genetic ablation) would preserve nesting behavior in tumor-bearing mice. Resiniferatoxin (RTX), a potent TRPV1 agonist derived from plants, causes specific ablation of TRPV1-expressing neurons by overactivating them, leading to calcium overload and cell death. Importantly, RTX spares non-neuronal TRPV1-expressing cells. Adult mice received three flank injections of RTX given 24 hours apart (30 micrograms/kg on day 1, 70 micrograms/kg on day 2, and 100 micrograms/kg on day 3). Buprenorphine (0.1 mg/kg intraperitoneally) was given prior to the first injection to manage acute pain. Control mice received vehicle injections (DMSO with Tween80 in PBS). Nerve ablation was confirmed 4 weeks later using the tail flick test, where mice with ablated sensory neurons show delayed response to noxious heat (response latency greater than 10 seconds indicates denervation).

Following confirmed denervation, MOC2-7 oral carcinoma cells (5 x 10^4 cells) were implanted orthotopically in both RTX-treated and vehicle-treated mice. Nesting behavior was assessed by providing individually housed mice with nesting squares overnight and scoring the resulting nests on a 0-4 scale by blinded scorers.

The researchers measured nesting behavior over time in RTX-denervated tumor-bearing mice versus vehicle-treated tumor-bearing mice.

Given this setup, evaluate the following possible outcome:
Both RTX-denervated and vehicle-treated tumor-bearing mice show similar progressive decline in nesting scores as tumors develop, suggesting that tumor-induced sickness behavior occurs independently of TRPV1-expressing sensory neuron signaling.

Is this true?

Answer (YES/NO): NO